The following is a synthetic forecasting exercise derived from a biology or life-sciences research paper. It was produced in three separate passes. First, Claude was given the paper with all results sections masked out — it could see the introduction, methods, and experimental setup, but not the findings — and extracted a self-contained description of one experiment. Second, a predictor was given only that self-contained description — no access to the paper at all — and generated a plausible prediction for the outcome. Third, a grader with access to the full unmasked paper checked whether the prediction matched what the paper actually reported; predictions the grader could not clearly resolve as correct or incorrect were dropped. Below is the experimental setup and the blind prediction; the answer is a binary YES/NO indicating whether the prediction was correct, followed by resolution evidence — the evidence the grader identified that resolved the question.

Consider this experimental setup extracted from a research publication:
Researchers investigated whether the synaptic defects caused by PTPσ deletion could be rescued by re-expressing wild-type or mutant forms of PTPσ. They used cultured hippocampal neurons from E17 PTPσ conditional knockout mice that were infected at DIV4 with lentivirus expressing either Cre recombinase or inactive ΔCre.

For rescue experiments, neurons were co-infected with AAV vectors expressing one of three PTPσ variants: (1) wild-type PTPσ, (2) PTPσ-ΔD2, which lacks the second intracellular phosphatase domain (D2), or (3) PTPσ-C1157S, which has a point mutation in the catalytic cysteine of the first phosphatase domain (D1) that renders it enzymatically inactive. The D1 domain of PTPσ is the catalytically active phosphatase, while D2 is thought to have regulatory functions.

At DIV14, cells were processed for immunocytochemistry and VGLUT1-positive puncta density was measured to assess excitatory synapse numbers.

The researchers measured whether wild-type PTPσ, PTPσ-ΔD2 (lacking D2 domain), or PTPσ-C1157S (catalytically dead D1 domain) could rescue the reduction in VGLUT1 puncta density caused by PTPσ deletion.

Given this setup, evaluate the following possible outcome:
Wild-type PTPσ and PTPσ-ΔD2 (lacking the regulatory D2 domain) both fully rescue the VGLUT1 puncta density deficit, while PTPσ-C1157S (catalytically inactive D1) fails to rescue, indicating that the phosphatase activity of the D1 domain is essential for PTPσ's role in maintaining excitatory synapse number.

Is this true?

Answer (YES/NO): NO